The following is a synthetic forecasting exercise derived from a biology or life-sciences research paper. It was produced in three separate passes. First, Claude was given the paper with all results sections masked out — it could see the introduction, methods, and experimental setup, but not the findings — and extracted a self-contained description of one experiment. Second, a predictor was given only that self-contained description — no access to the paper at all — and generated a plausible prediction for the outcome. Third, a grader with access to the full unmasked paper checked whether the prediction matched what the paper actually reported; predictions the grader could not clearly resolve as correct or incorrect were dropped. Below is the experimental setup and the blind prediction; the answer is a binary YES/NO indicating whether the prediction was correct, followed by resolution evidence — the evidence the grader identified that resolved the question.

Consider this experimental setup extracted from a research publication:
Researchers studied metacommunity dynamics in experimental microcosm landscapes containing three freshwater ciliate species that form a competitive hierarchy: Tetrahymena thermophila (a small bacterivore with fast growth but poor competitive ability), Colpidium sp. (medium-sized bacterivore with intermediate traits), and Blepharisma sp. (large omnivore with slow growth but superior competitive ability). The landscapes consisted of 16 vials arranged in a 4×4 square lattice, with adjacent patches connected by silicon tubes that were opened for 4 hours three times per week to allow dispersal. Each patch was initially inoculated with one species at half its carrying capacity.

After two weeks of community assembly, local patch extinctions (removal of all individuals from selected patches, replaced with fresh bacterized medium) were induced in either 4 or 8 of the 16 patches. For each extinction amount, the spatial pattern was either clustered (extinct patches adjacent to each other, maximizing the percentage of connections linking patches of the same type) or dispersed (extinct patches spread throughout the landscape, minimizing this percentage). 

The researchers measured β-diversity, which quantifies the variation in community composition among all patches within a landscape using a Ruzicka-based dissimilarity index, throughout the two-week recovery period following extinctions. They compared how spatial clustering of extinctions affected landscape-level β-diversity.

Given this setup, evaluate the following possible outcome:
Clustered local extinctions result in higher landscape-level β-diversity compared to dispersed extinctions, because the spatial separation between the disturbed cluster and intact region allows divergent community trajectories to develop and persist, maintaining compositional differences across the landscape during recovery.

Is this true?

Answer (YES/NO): YES